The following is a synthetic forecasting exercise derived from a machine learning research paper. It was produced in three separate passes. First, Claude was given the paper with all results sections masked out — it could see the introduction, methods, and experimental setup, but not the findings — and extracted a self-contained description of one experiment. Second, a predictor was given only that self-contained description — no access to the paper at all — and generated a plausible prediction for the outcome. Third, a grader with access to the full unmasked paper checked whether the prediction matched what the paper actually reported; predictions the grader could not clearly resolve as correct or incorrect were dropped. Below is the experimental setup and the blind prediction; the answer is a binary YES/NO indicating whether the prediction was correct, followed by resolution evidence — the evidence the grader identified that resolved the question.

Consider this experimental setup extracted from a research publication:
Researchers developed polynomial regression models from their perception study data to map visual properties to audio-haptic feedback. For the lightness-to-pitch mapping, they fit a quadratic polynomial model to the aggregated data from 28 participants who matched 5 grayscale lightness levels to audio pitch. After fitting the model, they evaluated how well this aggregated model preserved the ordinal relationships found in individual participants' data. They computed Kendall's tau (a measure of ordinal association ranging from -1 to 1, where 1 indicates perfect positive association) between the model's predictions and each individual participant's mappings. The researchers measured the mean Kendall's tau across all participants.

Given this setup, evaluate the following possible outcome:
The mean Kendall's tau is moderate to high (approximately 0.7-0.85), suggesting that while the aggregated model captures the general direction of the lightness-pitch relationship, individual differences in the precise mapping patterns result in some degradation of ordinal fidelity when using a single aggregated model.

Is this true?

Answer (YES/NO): NO